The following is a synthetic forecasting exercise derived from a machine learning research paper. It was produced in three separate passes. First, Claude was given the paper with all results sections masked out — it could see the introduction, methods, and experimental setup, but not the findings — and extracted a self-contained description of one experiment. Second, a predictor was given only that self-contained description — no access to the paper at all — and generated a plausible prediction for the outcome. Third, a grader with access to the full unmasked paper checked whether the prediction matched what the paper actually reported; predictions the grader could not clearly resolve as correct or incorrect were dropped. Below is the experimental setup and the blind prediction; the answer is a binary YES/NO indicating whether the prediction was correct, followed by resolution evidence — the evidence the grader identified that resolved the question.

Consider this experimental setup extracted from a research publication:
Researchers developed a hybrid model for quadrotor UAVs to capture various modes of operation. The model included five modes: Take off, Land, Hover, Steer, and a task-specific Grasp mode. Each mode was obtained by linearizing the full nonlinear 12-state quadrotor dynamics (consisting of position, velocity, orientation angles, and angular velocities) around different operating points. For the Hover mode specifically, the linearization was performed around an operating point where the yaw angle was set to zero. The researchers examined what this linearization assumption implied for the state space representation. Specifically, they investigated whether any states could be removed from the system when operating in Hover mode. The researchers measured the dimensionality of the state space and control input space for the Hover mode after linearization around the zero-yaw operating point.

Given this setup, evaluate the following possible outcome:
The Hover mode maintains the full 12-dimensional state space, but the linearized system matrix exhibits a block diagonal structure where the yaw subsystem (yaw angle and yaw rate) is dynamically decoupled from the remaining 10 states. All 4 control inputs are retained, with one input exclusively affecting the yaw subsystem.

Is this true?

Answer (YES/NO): NO